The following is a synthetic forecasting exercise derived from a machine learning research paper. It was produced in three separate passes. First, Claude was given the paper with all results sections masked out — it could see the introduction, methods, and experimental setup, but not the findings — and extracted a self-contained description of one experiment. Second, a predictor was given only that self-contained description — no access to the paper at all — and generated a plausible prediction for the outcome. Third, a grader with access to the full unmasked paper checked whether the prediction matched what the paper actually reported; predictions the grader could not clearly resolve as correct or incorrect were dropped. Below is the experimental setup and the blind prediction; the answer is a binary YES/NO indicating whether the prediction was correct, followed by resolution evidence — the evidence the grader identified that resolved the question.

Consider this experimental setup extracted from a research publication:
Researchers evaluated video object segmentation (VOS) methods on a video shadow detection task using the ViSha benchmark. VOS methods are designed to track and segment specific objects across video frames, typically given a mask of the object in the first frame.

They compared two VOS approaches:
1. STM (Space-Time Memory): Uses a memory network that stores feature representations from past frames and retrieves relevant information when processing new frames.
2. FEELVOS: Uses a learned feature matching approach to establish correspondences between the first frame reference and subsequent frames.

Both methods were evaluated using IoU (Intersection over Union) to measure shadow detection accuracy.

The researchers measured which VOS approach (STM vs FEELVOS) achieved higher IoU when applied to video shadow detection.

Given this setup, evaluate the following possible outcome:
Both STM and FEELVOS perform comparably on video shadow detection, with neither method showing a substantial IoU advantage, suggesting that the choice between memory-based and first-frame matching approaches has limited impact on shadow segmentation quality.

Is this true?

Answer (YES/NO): NO